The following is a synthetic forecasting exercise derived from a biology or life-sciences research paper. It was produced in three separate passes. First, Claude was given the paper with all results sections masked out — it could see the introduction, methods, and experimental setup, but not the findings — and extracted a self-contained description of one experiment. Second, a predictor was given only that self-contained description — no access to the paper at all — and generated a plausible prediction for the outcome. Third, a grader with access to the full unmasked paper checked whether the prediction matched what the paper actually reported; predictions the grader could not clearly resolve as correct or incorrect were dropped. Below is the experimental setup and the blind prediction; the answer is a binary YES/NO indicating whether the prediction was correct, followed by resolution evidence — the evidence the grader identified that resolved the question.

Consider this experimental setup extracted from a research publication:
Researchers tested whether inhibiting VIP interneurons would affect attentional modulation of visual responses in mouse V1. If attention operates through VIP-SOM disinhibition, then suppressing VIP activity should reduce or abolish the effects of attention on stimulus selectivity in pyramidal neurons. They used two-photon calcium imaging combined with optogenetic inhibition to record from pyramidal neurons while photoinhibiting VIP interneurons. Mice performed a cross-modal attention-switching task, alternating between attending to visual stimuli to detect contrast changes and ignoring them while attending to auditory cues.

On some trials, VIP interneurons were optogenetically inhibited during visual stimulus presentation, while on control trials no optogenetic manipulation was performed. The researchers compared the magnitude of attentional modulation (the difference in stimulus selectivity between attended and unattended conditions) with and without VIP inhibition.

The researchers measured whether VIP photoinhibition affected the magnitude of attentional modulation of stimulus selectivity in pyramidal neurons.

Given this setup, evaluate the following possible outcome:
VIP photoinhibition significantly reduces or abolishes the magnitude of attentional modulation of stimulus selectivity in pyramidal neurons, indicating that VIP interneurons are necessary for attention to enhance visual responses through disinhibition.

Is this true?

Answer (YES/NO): NO